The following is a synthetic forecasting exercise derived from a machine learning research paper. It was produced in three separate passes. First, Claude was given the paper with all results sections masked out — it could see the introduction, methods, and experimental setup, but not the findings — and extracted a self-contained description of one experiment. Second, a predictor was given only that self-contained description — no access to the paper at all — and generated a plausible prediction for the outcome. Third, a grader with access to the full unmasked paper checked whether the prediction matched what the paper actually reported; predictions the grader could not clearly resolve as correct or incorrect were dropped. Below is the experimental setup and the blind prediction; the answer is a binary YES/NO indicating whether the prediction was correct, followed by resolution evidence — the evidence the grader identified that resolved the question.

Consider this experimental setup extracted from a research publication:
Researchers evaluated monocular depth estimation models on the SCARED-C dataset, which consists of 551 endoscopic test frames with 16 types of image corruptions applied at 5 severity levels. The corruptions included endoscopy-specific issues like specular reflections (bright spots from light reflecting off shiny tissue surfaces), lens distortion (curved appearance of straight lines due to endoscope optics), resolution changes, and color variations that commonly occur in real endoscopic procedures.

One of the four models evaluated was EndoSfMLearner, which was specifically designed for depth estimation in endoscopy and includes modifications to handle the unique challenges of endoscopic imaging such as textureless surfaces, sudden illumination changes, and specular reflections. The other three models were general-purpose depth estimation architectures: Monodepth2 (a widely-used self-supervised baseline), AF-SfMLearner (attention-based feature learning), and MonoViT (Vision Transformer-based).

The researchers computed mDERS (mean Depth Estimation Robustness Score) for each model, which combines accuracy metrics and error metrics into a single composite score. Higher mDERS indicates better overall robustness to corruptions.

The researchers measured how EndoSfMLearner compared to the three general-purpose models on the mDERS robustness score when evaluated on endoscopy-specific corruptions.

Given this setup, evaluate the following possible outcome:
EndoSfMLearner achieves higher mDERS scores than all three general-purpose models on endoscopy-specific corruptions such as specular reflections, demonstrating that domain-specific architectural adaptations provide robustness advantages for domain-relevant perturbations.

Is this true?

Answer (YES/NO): NO